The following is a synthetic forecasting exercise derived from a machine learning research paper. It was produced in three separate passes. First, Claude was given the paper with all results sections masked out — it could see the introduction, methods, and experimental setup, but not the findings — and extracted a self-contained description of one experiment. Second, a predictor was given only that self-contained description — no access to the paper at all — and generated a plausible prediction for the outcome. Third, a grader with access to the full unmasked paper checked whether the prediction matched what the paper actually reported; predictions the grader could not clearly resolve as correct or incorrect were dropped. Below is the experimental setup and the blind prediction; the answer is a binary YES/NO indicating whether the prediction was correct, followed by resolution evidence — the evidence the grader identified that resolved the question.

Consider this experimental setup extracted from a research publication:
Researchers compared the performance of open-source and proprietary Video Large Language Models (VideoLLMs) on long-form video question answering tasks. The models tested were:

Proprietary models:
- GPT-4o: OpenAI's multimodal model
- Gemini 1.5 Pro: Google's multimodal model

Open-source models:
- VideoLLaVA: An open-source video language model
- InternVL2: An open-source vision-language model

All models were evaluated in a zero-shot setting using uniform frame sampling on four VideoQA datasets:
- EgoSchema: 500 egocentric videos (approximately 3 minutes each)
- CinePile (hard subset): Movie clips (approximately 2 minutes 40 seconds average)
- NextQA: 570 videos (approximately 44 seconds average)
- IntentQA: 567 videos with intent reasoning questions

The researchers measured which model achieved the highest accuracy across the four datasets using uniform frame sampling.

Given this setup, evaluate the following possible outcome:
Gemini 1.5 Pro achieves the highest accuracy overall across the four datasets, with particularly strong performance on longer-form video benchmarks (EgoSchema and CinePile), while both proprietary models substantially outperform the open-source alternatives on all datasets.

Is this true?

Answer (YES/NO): NO